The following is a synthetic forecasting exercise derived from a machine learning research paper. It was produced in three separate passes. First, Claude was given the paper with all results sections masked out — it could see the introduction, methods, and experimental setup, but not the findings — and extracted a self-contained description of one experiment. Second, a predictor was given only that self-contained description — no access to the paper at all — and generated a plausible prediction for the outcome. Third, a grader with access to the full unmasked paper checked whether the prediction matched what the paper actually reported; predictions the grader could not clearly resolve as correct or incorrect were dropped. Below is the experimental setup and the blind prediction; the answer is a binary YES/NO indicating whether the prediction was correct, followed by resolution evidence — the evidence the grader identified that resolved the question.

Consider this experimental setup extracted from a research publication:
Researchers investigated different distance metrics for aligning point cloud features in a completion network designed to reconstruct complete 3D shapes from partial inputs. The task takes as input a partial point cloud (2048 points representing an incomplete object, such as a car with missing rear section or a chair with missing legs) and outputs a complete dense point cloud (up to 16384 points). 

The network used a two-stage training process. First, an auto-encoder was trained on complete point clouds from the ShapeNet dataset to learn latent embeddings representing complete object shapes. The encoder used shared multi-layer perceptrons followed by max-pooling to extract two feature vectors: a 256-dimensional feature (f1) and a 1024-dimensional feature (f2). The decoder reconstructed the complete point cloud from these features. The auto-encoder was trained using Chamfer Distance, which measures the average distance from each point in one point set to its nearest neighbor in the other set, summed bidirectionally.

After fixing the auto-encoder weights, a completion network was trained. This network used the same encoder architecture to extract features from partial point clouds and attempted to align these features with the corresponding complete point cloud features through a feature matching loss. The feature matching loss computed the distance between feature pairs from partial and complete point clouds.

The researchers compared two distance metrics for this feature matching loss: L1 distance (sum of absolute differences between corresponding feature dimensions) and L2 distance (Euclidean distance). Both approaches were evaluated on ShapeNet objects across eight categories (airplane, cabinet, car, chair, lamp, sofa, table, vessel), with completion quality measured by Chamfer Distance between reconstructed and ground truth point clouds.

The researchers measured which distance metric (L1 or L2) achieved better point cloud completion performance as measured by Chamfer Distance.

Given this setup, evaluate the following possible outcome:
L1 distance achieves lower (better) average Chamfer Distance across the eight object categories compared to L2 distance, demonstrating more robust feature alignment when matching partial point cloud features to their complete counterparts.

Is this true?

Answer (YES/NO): NO